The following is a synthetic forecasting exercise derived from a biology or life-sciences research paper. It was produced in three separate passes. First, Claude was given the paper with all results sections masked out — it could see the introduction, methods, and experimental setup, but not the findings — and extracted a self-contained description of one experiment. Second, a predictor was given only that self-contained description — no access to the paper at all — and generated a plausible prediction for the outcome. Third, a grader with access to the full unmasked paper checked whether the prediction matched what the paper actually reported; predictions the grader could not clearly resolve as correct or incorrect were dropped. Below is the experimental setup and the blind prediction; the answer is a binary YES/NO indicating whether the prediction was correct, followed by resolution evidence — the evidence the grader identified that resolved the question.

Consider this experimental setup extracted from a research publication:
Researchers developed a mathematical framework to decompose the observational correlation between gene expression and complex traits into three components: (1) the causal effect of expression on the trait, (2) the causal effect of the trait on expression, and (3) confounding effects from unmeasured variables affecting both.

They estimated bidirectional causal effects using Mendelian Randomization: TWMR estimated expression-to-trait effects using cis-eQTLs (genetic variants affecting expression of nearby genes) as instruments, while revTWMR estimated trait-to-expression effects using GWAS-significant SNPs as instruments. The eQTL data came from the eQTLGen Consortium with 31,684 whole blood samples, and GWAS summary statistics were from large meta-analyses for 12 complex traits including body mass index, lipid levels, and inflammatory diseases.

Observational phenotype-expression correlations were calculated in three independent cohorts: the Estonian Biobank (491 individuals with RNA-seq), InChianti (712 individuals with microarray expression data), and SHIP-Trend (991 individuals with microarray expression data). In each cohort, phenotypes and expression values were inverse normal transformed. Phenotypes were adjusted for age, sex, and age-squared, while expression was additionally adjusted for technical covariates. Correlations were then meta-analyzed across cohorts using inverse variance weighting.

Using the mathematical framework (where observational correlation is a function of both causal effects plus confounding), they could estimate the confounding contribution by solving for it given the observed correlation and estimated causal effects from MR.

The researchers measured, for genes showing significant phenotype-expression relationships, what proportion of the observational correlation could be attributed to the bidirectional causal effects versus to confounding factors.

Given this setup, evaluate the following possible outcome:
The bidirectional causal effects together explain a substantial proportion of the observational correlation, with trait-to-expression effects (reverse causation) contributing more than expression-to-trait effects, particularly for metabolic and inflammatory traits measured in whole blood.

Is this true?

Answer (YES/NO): NO